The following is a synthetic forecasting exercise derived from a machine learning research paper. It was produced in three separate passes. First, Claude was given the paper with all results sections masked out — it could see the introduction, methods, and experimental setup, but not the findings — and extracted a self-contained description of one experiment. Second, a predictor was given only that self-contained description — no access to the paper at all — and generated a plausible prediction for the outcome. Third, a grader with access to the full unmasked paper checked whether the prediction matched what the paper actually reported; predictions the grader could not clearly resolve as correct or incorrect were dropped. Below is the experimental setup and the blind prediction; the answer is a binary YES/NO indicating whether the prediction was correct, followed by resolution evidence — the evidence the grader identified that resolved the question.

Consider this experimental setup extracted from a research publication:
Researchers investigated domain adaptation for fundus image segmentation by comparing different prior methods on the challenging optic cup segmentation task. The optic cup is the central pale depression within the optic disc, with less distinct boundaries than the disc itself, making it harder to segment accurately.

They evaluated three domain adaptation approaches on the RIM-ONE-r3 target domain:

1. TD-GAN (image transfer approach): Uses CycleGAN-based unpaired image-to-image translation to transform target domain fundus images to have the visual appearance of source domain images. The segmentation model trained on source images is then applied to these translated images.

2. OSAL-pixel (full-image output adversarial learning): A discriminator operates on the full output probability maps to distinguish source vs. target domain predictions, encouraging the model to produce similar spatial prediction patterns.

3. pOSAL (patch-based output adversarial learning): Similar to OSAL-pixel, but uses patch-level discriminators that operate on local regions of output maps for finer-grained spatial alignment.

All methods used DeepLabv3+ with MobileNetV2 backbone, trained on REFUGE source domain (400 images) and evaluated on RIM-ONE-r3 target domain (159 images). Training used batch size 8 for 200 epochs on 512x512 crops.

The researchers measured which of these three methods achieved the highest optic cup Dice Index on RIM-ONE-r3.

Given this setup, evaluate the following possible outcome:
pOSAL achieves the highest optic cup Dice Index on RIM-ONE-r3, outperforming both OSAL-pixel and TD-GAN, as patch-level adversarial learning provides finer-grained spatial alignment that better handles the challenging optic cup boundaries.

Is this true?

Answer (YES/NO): YES